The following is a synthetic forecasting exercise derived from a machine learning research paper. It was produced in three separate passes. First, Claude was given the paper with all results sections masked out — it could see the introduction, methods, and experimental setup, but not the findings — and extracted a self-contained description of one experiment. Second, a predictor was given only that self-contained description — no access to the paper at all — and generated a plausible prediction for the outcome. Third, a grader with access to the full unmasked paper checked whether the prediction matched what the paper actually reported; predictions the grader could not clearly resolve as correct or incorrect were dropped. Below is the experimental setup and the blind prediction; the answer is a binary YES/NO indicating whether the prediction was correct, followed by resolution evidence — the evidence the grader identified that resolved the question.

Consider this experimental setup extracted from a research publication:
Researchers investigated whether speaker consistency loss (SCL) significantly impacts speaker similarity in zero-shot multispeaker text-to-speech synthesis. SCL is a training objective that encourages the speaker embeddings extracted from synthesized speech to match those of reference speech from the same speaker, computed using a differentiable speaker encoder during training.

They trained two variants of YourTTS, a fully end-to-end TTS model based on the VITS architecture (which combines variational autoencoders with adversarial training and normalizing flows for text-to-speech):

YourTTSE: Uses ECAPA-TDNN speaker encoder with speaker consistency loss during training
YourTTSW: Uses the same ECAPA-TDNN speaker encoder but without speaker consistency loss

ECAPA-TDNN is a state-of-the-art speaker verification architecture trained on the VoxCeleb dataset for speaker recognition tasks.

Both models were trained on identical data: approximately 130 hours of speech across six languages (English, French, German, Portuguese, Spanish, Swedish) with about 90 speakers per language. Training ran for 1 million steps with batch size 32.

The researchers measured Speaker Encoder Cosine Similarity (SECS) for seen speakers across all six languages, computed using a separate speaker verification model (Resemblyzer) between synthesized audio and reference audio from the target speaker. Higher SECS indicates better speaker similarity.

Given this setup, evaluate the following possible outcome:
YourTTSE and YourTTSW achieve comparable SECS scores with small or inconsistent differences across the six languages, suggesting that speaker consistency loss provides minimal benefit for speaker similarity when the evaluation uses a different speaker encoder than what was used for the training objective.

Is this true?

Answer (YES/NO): NO